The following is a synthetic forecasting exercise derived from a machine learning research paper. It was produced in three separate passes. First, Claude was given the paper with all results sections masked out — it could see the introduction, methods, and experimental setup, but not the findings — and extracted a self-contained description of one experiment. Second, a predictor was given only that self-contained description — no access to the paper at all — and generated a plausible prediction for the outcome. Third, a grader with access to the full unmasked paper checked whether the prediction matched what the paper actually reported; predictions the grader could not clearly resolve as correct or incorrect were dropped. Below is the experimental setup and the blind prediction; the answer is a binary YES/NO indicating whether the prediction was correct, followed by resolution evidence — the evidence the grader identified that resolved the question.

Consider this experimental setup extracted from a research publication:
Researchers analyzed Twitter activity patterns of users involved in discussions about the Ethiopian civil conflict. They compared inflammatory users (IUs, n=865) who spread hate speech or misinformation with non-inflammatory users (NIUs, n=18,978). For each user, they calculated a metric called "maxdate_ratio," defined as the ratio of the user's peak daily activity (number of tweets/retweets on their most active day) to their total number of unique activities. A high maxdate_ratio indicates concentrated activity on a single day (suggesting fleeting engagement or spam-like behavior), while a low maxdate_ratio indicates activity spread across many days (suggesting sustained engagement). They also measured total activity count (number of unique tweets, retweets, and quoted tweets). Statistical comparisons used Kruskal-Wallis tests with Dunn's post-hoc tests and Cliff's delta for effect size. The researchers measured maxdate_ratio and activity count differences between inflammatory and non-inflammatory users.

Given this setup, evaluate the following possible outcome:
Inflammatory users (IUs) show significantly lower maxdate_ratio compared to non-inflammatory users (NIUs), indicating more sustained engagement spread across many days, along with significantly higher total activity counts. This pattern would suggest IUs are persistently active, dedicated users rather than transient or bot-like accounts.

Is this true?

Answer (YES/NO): YES